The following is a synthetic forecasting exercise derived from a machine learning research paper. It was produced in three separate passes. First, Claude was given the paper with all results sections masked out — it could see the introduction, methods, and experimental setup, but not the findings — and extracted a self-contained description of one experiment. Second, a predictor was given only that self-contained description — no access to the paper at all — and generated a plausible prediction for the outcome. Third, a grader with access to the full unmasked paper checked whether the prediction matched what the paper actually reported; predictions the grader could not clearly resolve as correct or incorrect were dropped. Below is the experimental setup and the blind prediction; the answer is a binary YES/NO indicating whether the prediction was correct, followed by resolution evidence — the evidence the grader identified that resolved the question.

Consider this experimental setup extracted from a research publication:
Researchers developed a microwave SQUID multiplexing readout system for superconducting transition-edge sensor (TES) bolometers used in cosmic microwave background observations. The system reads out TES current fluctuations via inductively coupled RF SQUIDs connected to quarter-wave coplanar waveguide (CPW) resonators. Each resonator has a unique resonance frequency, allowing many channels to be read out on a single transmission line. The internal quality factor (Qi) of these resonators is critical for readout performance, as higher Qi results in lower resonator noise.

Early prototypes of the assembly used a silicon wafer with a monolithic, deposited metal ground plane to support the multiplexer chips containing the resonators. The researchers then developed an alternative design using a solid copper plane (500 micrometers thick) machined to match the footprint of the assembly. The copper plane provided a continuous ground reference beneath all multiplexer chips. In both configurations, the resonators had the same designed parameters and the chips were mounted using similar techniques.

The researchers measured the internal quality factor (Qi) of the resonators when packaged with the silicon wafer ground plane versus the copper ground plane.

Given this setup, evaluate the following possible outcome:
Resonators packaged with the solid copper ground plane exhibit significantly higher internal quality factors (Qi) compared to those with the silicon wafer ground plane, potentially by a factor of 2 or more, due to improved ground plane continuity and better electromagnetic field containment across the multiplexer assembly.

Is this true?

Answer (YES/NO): YES